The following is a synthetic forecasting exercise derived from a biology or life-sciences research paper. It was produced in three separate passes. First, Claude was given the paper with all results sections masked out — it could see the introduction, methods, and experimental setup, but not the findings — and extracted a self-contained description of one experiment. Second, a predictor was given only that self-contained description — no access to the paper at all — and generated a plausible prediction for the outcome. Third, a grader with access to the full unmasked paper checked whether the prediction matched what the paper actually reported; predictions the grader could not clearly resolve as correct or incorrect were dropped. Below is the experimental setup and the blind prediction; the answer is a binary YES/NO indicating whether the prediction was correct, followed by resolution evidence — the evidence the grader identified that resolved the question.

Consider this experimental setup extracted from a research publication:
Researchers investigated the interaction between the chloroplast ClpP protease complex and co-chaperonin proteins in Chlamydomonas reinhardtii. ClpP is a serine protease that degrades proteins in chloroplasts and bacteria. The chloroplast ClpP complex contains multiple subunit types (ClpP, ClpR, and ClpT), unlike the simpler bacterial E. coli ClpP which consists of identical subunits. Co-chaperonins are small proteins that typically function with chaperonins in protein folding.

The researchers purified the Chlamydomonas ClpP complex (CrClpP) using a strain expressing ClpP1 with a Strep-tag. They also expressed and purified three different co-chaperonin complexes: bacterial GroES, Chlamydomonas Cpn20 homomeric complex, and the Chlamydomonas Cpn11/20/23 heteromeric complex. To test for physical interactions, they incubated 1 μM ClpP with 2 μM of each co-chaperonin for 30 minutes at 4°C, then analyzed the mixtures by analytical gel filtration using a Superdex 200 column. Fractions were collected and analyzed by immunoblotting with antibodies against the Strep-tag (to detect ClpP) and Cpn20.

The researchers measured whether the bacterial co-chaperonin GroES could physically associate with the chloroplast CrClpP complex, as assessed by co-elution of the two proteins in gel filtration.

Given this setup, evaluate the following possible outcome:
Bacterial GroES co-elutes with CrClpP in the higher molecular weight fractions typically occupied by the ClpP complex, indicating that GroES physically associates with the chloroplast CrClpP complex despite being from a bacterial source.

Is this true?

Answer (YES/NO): NO